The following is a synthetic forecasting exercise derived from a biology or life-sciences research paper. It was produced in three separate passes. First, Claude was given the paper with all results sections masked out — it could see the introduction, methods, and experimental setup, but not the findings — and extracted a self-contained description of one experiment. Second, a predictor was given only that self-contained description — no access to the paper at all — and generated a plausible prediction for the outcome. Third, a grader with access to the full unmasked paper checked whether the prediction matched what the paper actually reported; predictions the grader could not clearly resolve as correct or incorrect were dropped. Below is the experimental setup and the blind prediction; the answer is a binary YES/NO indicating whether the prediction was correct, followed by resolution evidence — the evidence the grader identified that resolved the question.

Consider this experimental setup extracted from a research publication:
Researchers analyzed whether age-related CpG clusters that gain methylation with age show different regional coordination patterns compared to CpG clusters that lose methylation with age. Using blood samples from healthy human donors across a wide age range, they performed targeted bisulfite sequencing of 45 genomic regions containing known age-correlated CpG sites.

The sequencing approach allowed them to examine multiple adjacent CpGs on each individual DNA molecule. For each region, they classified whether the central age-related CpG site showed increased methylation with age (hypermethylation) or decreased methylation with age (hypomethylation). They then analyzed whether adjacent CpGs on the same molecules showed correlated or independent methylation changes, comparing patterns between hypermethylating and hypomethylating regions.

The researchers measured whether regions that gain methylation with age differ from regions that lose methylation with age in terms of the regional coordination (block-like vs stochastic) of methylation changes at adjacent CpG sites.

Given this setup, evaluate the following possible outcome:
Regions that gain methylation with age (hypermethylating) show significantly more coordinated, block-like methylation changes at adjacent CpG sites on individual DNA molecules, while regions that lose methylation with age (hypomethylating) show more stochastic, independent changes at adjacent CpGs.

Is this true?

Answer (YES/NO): NO